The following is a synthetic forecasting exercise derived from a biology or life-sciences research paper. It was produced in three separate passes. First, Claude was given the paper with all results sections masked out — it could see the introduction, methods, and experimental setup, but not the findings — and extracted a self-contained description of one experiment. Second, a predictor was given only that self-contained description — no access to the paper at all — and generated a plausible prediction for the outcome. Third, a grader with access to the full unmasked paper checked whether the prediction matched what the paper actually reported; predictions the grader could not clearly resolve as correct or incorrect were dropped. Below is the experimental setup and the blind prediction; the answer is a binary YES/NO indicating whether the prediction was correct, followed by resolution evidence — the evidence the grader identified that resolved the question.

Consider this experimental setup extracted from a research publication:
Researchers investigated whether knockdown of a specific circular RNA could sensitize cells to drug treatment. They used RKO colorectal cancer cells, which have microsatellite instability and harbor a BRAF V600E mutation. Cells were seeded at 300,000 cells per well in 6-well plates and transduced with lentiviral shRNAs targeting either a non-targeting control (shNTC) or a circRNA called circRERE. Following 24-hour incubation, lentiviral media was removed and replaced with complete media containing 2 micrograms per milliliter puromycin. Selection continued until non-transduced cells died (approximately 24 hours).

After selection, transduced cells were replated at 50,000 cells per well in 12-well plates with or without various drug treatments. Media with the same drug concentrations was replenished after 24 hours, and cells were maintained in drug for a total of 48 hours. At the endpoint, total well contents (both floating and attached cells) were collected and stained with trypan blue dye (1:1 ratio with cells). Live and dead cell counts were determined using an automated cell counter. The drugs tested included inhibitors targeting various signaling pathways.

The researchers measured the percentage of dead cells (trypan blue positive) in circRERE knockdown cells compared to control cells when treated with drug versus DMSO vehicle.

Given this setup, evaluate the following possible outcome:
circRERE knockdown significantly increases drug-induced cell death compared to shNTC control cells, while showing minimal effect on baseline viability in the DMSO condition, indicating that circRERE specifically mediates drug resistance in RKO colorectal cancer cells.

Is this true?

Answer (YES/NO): NO